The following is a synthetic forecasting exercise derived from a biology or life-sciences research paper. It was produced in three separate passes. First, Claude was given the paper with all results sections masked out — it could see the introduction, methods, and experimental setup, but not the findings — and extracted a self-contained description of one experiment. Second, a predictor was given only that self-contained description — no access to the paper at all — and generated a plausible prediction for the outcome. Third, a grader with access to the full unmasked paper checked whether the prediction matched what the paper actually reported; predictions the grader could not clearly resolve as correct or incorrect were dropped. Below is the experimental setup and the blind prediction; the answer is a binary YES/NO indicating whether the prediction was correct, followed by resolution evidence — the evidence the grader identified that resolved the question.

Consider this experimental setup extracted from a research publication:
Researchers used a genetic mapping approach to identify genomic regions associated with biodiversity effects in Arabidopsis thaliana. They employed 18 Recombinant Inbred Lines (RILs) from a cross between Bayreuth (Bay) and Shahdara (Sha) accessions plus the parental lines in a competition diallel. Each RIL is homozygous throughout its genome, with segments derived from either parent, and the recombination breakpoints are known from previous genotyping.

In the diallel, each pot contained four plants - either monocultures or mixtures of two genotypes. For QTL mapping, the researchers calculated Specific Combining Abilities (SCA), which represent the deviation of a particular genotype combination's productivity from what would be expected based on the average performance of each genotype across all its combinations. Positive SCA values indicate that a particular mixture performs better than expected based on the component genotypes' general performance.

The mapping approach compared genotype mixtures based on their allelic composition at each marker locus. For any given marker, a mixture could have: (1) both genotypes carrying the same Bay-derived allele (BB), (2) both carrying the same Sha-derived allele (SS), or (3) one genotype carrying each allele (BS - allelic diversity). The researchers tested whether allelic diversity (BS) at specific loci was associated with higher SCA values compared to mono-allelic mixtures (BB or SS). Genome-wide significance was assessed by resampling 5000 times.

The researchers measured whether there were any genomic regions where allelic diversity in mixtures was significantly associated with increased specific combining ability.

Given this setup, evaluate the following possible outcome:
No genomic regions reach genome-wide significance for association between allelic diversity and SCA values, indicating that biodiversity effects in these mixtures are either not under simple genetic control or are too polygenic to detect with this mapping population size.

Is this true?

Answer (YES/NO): NO